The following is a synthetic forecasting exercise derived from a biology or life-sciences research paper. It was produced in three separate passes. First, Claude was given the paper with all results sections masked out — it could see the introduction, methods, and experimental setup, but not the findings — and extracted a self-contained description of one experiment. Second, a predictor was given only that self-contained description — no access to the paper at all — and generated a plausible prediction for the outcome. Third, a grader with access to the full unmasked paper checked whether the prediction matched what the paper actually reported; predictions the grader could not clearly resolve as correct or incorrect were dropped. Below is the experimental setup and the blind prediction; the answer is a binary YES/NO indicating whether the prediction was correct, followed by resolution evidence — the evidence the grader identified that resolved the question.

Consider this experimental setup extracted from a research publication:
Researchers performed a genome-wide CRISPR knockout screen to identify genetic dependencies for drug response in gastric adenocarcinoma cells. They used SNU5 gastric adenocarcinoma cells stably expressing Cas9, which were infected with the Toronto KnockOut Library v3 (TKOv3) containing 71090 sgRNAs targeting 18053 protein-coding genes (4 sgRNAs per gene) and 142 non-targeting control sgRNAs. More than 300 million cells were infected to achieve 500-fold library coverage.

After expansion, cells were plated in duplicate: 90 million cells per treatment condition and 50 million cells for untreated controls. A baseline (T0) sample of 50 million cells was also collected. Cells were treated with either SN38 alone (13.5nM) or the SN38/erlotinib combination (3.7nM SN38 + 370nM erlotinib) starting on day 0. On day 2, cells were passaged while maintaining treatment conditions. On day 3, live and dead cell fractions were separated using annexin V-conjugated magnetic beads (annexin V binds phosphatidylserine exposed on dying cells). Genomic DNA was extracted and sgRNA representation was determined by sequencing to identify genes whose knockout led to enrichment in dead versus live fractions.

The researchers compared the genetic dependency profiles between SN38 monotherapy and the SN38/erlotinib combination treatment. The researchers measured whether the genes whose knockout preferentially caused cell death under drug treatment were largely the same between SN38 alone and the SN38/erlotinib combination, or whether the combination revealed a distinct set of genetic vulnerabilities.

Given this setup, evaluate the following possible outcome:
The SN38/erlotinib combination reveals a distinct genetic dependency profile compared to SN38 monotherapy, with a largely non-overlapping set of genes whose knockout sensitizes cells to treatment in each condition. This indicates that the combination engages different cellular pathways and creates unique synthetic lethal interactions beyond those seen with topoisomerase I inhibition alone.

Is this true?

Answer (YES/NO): NO